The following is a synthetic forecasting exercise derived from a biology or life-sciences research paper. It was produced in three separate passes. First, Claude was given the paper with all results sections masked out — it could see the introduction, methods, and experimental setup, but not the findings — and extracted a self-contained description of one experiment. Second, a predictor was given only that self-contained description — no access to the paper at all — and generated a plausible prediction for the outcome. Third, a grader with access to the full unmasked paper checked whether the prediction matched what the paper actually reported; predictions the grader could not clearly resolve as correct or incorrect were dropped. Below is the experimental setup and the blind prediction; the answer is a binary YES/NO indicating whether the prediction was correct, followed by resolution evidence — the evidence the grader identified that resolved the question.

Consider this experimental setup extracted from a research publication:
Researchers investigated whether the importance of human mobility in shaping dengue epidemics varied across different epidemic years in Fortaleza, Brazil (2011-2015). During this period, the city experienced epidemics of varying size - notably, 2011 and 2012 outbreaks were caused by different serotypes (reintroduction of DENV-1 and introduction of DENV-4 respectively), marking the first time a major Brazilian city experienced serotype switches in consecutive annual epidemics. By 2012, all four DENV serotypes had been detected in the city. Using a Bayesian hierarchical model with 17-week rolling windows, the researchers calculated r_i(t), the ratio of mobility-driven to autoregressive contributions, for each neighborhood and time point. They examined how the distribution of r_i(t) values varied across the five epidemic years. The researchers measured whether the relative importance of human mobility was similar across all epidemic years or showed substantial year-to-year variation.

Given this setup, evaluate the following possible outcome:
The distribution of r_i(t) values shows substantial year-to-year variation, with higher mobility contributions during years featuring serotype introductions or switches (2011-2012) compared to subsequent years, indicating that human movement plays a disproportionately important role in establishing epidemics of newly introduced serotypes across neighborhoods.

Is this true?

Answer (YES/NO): NO